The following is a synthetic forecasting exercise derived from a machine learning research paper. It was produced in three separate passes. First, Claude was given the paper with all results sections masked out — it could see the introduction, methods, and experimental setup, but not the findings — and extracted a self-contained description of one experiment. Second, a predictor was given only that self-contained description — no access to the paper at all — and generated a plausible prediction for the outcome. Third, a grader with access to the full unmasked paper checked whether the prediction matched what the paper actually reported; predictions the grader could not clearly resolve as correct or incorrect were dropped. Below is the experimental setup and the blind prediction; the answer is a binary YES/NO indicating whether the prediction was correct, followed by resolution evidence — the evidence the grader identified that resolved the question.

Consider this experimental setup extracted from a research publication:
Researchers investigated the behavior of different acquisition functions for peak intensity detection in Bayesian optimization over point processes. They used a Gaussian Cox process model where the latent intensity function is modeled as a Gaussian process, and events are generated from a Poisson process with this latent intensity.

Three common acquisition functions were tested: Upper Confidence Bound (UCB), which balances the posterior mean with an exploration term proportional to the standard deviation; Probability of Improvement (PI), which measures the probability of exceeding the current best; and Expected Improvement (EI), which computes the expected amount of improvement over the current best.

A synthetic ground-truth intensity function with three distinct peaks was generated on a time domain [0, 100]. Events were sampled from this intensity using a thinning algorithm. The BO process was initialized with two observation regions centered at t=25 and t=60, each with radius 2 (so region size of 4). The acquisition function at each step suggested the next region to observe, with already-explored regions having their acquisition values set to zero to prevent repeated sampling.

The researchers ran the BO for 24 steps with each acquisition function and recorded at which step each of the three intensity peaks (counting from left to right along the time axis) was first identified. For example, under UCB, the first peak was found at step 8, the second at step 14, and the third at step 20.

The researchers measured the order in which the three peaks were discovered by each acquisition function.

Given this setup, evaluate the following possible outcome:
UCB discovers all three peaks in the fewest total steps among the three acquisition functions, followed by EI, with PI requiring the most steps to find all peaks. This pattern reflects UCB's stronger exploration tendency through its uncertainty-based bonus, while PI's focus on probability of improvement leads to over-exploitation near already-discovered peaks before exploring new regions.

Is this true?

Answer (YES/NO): YES